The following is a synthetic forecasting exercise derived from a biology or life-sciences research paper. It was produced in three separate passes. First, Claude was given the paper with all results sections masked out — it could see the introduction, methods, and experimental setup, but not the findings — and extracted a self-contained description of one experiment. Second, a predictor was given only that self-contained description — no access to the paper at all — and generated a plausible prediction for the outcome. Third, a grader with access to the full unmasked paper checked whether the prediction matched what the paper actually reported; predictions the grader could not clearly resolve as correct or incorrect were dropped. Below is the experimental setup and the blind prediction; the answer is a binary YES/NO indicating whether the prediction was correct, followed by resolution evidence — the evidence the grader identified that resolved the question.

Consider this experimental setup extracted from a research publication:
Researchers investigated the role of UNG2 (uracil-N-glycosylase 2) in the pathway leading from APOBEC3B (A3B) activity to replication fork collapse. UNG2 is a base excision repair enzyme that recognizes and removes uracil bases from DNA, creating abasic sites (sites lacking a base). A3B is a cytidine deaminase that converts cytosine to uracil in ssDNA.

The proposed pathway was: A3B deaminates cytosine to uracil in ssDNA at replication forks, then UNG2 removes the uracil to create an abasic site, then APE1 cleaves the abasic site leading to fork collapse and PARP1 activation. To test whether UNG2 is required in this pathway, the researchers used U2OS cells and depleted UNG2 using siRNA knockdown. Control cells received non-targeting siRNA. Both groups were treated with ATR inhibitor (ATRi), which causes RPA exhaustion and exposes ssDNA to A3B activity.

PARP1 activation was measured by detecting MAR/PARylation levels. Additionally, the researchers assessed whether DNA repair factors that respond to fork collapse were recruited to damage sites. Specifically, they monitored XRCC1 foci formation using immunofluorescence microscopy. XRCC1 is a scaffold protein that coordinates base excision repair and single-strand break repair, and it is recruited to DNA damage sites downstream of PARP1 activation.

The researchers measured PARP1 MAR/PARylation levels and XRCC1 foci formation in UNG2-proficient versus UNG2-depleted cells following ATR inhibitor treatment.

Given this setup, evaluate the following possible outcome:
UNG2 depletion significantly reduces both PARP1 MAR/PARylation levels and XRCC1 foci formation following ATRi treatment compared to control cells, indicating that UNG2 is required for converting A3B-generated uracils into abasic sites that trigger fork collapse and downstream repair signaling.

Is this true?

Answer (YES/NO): YES